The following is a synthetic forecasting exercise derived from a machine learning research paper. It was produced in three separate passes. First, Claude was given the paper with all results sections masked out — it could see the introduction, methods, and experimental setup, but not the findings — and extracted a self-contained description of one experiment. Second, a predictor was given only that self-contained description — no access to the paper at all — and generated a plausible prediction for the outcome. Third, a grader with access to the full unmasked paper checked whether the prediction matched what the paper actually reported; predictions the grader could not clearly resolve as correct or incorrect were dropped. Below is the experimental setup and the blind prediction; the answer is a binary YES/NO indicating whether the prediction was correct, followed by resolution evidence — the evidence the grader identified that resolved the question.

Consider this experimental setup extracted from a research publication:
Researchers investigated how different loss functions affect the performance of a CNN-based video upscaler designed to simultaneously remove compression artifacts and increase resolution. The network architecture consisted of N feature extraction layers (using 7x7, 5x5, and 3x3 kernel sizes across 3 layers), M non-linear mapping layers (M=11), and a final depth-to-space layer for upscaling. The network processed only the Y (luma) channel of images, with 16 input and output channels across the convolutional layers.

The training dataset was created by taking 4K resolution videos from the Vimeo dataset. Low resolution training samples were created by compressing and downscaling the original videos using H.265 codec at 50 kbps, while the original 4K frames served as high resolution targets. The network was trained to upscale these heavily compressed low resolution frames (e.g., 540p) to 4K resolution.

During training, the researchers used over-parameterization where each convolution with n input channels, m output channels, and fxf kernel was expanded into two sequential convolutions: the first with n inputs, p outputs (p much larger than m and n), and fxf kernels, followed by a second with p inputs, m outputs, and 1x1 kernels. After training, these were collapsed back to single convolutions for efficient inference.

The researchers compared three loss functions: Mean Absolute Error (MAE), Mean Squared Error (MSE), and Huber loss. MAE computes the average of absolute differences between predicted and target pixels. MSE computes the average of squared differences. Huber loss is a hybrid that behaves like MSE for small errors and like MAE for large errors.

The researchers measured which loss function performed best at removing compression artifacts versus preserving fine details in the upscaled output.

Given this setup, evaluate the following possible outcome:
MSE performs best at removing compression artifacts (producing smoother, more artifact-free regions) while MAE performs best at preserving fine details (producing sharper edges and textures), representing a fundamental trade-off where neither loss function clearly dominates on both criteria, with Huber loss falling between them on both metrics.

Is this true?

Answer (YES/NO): NO